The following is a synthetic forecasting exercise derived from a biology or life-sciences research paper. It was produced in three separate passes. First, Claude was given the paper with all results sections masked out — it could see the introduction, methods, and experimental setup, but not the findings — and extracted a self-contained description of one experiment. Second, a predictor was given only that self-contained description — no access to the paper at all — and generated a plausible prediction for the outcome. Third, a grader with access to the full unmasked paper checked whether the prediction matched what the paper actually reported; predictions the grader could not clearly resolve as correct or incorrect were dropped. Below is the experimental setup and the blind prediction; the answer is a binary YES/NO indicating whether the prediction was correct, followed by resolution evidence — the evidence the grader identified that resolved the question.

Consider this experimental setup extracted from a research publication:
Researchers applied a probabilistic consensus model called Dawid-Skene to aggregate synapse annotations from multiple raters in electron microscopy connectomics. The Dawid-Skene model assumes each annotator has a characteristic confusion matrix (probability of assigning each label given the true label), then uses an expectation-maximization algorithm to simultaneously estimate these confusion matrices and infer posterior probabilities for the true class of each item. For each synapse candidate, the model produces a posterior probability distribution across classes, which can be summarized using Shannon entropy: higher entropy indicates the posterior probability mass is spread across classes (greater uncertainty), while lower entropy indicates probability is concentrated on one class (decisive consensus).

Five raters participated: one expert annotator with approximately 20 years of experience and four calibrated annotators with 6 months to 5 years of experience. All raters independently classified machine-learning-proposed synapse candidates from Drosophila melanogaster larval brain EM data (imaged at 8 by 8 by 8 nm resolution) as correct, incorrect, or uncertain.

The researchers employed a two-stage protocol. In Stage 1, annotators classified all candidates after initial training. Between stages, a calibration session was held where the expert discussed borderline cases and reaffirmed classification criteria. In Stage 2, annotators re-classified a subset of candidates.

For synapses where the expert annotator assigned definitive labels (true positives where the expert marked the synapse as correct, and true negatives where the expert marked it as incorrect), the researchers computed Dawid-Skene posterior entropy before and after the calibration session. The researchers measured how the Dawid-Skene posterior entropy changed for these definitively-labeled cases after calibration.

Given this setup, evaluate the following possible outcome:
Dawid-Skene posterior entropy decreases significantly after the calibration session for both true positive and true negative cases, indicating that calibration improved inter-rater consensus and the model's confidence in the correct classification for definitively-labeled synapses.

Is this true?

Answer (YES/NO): YES